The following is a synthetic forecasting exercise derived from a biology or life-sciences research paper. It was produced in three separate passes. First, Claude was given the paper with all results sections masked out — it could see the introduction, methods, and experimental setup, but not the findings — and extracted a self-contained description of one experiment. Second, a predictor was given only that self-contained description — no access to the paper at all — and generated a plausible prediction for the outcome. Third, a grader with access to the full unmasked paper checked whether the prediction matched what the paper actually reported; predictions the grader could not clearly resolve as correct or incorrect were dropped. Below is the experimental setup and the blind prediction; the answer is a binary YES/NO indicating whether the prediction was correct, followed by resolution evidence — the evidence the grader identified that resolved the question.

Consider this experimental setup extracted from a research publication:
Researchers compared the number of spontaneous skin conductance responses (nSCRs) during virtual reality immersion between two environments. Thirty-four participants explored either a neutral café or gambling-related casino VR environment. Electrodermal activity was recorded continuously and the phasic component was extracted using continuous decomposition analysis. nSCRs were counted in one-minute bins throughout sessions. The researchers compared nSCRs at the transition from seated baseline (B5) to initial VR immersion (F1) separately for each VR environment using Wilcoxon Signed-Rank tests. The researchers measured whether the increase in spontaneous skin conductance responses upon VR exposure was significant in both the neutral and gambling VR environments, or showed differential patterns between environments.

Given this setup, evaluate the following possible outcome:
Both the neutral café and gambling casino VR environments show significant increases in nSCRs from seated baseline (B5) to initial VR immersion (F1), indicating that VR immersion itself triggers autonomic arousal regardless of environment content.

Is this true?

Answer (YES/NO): NO